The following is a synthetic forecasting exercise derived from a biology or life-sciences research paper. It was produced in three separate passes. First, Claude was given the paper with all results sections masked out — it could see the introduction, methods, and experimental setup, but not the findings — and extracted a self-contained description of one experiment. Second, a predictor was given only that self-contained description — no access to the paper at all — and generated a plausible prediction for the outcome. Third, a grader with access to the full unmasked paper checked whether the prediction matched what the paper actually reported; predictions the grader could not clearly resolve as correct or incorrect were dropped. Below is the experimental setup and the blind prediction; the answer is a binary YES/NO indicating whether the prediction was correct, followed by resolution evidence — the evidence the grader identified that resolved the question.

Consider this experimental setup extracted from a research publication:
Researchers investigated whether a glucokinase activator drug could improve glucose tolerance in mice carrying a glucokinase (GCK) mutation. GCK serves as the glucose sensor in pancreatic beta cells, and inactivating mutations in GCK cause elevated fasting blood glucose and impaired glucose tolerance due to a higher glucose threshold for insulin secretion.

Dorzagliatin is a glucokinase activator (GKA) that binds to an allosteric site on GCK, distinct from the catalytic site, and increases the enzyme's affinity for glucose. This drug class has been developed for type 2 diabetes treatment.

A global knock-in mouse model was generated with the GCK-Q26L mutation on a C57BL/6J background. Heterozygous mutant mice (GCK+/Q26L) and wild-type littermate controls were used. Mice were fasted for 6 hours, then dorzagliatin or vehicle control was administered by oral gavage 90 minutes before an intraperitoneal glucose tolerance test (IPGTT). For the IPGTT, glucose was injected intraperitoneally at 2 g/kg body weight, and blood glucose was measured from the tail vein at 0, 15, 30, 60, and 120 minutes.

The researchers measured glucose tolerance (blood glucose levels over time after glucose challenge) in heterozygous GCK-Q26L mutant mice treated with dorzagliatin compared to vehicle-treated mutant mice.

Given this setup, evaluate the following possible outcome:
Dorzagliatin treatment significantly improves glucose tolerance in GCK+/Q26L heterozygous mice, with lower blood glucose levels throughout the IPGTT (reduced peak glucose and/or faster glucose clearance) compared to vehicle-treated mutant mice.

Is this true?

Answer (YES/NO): YES